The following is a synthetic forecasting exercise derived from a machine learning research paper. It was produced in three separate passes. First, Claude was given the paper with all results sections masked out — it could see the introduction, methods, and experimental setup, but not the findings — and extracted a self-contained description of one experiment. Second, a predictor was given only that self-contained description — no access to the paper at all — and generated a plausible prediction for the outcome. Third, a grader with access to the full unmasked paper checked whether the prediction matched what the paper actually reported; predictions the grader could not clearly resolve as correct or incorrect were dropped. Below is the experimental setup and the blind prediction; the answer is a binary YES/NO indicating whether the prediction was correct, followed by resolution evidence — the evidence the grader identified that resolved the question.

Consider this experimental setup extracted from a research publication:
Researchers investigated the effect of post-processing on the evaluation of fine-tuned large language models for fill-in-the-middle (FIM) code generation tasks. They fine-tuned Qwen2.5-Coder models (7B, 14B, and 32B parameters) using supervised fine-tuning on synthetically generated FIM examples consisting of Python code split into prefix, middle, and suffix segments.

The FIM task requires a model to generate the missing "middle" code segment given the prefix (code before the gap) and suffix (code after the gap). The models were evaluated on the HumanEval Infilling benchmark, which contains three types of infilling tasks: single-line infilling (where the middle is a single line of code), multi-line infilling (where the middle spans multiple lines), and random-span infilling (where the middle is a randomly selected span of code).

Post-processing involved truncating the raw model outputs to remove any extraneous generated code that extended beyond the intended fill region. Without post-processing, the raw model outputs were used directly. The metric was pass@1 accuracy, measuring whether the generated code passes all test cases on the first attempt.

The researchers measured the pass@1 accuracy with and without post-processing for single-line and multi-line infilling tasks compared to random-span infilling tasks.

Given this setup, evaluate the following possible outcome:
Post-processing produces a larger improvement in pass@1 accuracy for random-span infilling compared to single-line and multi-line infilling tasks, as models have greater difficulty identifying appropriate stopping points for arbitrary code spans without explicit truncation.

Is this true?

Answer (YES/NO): YES